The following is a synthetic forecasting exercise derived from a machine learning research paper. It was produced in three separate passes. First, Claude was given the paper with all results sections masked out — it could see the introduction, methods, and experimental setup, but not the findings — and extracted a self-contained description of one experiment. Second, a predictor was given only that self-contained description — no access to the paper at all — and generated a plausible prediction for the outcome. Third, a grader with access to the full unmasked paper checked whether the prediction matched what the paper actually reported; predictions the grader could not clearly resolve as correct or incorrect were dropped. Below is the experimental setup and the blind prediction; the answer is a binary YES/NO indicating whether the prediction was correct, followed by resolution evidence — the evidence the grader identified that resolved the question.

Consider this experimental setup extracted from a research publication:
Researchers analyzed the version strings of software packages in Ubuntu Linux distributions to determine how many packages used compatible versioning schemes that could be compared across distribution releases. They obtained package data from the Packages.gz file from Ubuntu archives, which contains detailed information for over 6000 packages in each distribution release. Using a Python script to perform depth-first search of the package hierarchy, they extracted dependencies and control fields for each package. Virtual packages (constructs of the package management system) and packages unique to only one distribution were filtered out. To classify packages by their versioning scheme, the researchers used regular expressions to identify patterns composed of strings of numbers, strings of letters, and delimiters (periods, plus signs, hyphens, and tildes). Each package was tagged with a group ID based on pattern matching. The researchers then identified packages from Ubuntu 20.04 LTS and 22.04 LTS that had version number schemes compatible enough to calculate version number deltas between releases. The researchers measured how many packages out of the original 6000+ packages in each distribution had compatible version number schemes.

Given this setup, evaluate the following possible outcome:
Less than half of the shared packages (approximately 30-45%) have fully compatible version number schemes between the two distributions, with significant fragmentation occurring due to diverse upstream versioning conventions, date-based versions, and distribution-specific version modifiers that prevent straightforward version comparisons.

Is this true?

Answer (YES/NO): NO